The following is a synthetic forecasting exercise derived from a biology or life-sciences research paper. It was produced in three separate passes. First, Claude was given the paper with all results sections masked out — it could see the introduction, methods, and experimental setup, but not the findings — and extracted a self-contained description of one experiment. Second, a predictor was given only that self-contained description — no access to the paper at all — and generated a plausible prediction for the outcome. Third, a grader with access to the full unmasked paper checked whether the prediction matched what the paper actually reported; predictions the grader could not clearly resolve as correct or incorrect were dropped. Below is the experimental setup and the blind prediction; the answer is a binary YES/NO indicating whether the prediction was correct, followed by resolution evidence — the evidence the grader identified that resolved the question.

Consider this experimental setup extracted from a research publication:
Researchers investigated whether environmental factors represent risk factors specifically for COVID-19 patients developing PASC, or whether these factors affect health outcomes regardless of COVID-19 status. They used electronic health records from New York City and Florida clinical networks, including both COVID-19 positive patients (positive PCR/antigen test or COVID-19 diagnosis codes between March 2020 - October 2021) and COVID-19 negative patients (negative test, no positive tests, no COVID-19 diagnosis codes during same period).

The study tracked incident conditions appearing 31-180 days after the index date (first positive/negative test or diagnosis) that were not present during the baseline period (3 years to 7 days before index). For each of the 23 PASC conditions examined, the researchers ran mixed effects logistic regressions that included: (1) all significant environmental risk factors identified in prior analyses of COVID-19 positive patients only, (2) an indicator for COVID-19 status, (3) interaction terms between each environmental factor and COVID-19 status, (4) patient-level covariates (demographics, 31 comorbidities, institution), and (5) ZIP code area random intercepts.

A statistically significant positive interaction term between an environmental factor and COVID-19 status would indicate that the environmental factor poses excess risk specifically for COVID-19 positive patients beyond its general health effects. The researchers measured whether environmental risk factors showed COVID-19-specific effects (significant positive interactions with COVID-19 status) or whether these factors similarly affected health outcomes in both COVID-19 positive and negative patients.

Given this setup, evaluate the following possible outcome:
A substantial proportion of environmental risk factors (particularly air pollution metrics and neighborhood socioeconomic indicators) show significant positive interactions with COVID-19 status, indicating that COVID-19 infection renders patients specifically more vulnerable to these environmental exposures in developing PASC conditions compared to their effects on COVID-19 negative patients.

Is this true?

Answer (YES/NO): NO